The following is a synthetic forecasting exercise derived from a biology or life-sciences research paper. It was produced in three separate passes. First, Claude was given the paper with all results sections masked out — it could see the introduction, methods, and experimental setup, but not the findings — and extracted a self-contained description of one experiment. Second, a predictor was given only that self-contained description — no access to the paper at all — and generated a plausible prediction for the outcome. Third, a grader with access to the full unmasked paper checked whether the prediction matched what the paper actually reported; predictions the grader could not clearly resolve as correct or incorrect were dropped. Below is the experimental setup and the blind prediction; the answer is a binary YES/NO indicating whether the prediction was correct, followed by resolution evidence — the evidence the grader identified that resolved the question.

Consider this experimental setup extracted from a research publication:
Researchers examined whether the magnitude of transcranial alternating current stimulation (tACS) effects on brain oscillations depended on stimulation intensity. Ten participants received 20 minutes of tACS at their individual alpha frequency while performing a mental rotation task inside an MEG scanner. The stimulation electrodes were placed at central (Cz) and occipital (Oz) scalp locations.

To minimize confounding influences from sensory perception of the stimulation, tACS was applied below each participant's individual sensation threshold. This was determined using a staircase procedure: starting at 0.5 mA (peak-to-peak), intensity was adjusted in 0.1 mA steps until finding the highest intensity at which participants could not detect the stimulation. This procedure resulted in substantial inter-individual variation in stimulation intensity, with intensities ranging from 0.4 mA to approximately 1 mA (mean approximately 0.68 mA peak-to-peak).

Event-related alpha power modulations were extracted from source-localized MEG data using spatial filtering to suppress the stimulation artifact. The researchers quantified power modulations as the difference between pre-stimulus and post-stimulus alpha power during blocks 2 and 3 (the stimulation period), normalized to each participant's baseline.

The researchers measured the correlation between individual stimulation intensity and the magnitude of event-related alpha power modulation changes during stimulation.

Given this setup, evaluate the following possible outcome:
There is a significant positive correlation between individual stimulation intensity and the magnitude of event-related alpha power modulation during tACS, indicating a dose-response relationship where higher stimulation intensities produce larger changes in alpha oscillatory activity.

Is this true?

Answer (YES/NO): NO